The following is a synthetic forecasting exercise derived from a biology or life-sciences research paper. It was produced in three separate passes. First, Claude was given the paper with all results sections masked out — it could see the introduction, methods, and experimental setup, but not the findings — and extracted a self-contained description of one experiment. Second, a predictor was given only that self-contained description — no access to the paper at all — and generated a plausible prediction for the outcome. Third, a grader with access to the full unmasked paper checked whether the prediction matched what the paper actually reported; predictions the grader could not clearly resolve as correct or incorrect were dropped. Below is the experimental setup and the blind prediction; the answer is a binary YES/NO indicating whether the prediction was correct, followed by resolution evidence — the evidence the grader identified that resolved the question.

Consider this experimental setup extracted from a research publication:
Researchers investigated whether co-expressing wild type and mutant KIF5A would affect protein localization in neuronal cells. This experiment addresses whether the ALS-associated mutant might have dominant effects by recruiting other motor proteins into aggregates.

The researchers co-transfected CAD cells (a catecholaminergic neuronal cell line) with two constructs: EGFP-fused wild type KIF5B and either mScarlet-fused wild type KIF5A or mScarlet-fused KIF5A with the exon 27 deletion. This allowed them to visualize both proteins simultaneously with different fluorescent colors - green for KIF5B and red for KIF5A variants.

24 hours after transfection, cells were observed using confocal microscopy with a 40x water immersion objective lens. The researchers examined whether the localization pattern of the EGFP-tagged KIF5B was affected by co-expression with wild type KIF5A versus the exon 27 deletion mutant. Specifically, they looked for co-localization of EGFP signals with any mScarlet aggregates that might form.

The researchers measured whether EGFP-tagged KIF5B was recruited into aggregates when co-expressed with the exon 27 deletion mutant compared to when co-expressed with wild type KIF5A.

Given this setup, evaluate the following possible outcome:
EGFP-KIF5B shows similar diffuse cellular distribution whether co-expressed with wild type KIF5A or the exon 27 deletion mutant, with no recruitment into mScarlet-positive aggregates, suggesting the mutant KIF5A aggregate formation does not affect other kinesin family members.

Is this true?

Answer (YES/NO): NO